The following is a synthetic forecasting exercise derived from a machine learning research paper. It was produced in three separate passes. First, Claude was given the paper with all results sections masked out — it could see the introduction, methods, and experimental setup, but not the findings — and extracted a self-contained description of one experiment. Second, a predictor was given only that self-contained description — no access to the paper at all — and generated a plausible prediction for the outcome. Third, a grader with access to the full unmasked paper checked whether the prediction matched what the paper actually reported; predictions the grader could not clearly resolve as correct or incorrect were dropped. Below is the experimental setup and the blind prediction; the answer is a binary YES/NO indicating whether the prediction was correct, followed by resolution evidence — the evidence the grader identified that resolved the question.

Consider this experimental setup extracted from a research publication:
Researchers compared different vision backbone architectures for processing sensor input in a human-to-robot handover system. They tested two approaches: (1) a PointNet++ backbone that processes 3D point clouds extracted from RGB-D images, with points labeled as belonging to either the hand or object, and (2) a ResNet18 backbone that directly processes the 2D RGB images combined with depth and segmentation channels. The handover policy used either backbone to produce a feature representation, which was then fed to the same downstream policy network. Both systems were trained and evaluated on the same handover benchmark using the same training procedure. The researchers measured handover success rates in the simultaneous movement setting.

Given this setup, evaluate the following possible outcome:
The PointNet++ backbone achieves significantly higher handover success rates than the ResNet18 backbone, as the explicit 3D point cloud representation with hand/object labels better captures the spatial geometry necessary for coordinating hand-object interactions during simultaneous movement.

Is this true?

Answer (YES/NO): YES